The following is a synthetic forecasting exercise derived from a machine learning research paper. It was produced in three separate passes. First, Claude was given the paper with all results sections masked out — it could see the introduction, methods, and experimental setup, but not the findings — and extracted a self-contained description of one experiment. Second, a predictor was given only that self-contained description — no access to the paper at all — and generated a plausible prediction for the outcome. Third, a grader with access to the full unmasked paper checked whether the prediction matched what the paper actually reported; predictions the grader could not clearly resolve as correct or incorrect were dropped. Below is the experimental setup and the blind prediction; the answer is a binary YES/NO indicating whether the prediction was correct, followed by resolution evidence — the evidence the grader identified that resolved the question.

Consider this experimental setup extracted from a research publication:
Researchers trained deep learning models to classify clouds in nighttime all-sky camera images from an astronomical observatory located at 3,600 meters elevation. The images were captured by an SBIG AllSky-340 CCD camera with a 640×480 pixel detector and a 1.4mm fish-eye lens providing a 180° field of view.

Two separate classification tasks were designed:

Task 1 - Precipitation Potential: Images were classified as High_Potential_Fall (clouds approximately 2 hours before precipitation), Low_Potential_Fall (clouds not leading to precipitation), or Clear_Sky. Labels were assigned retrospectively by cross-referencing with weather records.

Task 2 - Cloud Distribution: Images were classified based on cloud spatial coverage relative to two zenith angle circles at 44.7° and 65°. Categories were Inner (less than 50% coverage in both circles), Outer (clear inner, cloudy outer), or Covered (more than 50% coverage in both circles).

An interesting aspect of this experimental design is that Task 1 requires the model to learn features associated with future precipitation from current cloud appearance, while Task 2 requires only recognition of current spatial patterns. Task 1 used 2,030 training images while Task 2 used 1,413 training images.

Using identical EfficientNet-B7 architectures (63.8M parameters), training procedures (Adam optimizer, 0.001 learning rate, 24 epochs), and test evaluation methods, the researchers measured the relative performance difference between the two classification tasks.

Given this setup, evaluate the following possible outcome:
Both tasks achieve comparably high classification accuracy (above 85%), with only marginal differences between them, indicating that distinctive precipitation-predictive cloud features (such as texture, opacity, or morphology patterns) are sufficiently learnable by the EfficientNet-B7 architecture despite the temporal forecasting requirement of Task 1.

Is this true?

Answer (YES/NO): YES